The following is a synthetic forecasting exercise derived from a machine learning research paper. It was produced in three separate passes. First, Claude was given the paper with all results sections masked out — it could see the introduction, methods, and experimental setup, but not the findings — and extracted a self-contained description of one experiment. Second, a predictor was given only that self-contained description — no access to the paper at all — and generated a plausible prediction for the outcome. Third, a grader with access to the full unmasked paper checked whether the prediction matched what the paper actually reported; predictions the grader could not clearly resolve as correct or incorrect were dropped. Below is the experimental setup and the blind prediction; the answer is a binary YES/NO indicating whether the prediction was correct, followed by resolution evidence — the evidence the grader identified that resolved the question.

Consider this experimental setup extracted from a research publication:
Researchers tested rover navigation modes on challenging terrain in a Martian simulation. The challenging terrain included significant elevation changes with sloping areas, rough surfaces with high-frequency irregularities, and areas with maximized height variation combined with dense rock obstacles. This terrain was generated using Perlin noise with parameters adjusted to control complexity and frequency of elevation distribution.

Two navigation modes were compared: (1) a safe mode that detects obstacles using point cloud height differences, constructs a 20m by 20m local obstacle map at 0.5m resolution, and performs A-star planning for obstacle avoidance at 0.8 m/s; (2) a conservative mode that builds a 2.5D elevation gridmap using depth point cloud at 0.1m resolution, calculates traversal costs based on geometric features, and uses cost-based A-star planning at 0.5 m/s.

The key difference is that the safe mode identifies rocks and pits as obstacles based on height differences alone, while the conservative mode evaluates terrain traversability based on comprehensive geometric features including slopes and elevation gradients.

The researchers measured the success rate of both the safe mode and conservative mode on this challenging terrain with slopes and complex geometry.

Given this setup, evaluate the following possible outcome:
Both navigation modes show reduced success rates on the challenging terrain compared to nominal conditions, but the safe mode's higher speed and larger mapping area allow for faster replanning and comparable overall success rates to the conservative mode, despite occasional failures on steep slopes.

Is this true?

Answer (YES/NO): NO